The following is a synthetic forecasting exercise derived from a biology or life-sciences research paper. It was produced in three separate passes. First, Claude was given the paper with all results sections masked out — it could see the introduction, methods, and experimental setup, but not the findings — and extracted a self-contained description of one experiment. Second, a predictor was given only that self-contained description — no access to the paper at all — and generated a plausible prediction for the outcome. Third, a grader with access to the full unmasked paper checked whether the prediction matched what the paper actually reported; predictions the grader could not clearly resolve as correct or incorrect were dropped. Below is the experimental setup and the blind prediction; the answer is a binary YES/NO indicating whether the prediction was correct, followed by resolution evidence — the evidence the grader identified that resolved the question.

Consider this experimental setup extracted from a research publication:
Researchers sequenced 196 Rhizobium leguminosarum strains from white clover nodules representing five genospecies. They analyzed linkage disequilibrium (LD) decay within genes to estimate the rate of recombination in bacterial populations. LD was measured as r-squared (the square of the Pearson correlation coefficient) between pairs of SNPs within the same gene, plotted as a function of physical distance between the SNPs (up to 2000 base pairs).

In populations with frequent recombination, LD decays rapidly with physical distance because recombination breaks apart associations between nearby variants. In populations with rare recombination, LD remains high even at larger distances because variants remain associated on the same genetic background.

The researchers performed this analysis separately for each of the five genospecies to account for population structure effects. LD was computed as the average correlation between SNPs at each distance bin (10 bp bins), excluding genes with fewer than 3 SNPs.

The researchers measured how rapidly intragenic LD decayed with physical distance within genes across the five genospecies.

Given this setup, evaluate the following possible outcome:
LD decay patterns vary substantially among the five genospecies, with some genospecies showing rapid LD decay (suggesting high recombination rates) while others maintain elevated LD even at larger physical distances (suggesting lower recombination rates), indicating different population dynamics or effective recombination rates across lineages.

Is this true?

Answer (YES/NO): NO